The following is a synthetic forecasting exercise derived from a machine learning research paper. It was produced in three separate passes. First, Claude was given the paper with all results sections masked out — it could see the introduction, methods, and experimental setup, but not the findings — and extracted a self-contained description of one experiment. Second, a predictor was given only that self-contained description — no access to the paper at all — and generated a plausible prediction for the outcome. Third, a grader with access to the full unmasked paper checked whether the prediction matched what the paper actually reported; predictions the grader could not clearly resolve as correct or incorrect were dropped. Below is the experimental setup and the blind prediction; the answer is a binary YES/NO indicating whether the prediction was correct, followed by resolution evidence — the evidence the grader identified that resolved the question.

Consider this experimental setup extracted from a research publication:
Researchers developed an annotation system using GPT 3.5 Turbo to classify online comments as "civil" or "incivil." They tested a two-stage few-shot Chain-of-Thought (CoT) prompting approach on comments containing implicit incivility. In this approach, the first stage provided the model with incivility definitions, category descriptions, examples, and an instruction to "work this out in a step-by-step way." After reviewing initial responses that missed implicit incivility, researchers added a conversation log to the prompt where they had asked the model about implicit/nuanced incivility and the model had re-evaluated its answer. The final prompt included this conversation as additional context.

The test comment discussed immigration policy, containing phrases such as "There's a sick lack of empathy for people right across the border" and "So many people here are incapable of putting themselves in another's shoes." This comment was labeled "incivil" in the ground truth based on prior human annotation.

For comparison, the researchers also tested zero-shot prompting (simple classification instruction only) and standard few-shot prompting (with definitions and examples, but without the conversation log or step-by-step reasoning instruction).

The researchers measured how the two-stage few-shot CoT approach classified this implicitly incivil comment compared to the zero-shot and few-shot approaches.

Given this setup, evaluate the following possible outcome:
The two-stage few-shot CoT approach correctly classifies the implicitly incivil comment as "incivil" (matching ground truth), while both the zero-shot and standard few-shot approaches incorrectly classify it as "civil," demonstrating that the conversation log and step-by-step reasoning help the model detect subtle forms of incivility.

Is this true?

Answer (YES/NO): YES